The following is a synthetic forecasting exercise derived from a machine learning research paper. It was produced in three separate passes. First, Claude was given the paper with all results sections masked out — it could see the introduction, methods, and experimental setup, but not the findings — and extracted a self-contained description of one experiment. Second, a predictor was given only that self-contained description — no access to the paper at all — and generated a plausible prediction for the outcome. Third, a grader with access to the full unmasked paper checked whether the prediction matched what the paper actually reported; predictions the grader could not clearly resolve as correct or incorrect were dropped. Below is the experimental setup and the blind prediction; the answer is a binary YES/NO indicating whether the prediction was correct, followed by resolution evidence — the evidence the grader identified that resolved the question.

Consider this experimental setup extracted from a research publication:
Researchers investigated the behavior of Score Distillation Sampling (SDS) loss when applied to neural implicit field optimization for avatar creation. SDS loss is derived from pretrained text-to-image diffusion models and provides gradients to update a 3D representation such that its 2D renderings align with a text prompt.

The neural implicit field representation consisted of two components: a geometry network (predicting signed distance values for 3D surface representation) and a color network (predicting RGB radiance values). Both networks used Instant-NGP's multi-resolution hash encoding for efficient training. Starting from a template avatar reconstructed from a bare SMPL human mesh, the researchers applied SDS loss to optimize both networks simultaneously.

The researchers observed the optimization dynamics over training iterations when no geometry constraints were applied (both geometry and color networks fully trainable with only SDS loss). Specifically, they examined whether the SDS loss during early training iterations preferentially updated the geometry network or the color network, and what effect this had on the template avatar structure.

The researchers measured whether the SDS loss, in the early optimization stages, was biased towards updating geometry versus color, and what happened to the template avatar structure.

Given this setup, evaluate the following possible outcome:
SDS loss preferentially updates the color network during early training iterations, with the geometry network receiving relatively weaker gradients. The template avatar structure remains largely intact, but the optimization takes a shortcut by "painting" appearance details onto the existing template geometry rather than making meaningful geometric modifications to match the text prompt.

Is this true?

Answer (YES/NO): NO